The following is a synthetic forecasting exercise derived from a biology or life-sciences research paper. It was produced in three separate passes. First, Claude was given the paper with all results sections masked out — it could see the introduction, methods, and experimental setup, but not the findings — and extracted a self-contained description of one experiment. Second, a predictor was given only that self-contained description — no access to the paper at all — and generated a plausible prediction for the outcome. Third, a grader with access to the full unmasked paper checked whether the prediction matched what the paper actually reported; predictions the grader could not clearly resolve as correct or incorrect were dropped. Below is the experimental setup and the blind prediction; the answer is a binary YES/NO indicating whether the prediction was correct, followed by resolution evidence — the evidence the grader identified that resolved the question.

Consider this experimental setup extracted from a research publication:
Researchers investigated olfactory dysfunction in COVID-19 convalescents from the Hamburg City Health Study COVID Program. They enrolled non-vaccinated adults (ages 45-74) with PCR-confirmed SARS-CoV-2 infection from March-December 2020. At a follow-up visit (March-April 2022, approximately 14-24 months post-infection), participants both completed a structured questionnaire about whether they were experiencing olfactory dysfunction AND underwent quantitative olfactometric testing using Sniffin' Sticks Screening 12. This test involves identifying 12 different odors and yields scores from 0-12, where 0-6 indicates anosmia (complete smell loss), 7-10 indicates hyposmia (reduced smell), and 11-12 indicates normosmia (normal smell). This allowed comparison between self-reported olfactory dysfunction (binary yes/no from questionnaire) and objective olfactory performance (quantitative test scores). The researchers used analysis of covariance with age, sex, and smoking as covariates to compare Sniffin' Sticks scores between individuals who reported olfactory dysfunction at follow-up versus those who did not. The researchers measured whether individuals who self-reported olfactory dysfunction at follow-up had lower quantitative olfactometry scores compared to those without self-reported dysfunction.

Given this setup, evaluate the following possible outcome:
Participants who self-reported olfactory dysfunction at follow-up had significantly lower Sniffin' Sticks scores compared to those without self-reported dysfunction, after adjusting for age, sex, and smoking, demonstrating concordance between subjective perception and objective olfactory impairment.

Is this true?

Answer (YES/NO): YES